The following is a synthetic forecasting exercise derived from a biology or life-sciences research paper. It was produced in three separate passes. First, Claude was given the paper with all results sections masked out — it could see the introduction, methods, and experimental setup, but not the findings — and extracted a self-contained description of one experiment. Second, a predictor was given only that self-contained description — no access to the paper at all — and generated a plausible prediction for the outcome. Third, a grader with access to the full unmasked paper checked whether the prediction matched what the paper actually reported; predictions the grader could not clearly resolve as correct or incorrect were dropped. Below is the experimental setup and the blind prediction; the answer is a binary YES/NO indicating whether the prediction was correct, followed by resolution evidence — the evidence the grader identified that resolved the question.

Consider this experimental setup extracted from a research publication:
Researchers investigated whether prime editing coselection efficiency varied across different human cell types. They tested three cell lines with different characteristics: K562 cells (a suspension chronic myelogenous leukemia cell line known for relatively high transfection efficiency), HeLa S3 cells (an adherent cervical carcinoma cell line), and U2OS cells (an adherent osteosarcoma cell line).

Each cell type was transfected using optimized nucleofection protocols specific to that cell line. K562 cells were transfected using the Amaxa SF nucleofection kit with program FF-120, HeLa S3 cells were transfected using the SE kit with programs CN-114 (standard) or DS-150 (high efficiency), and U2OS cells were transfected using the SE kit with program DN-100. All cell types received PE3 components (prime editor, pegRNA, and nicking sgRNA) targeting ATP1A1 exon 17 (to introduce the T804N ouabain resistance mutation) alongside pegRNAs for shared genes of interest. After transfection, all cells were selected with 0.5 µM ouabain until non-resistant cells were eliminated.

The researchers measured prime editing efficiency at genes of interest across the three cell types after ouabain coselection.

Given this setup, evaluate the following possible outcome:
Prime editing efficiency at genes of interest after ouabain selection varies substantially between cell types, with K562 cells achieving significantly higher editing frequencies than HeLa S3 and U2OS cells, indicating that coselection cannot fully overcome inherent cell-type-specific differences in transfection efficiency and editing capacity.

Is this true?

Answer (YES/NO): YES